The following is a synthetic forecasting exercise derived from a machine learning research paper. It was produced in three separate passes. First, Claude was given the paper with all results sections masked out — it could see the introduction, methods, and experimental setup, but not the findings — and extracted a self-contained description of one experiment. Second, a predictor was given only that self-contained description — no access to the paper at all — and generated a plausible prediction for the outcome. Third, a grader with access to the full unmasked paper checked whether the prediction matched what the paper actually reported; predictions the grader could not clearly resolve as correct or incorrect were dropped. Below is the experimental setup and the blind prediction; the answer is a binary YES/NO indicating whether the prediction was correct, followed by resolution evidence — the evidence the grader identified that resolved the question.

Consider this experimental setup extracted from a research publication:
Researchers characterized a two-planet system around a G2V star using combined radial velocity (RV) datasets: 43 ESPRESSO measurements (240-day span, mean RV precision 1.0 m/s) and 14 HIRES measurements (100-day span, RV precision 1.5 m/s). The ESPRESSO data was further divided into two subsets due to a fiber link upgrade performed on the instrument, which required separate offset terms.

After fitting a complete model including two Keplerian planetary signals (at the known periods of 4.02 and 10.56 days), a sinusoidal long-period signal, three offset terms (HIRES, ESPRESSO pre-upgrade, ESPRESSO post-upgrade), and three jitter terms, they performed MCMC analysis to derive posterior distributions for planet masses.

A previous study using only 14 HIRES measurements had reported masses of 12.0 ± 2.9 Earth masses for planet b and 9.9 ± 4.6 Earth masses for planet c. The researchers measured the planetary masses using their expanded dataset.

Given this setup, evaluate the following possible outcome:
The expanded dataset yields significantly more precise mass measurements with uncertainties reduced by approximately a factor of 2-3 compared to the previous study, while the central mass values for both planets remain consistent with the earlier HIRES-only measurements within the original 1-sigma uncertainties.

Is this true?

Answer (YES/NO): NO